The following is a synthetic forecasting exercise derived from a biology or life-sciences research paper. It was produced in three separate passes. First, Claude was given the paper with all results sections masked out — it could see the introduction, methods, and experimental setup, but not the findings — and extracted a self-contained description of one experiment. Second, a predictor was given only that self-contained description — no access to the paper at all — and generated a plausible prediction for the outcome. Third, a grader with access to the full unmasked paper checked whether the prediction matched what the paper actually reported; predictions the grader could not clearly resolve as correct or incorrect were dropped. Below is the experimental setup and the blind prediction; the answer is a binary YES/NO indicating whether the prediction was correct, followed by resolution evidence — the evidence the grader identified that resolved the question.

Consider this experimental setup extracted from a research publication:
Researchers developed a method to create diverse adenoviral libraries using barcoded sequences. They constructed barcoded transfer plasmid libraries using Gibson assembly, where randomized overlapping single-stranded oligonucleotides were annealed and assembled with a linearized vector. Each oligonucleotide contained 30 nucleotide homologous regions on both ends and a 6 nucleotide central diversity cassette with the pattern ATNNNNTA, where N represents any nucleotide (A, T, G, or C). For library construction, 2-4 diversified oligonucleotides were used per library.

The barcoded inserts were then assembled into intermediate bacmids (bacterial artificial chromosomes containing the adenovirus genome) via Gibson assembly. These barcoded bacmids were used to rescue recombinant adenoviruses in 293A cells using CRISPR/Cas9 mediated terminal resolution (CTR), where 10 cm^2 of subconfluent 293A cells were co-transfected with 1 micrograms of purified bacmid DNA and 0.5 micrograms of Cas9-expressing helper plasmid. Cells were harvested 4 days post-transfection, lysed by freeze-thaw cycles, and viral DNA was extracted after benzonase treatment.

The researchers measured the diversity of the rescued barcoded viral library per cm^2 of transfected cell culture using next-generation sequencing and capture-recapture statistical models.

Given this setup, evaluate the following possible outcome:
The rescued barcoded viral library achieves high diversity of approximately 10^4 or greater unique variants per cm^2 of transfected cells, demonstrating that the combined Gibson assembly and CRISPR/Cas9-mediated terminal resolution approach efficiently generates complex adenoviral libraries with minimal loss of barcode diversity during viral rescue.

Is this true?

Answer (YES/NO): YES